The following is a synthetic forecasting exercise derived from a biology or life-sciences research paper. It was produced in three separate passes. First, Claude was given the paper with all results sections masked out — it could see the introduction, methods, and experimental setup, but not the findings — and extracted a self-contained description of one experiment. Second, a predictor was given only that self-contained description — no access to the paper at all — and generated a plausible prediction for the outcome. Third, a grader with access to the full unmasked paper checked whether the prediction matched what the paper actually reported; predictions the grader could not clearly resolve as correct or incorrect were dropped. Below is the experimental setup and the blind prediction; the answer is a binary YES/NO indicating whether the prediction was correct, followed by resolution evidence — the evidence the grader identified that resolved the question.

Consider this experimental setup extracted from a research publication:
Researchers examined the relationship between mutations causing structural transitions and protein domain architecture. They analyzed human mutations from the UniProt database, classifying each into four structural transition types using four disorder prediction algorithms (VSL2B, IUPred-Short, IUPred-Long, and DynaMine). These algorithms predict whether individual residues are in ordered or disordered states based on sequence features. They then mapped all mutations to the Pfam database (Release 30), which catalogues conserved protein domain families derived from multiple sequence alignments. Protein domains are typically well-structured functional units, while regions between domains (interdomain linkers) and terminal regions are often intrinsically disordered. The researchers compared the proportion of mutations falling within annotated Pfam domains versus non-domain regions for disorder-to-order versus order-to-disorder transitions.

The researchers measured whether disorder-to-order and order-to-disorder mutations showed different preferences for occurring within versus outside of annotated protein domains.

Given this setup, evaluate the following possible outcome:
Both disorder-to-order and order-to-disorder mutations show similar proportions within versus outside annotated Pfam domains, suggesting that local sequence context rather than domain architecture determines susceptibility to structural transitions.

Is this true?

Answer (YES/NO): NO